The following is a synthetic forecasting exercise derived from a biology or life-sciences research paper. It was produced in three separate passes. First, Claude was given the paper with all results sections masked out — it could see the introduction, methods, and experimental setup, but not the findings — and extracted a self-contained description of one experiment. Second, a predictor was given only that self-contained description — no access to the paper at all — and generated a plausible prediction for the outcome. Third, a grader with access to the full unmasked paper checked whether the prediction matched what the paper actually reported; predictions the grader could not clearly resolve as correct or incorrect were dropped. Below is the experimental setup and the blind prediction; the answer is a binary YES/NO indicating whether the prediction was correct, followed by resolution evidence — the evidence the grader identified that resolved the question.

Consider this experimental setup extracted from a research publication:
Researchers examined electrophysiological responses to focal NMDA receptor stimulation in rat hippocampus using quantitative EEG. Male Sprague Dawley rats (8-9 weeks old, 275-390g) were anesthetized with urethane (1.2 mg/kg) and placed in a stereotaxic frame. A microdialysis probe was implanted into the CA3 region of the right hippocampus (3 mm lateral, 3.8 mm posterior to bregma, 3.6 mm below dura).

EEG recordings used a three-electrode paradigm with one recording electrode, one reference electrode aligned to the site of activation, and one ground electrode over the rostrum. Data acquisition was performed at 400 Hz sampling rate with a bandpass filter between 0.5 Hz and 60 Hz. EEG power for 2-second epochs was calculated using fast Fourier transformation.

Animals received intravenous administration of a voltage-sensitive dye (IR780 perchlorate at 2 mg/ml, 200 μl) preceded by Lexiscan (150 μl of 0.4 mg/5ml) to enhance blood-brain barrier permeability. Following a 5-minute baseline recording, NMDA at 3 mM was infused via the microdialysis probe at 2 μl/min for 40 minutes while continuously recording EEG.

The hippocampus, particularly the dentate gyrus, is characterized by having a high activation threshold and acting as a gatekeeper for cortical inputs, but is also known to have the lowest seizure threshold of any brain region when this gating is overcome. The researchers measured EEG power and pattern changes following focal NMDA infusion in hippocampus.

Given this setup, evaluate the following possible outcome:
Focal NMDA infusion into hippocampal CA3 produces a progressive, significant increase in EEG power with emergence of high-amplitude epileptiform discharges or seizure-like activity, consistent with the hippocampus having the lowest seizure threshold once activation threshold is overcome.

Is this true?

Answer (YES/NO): NO